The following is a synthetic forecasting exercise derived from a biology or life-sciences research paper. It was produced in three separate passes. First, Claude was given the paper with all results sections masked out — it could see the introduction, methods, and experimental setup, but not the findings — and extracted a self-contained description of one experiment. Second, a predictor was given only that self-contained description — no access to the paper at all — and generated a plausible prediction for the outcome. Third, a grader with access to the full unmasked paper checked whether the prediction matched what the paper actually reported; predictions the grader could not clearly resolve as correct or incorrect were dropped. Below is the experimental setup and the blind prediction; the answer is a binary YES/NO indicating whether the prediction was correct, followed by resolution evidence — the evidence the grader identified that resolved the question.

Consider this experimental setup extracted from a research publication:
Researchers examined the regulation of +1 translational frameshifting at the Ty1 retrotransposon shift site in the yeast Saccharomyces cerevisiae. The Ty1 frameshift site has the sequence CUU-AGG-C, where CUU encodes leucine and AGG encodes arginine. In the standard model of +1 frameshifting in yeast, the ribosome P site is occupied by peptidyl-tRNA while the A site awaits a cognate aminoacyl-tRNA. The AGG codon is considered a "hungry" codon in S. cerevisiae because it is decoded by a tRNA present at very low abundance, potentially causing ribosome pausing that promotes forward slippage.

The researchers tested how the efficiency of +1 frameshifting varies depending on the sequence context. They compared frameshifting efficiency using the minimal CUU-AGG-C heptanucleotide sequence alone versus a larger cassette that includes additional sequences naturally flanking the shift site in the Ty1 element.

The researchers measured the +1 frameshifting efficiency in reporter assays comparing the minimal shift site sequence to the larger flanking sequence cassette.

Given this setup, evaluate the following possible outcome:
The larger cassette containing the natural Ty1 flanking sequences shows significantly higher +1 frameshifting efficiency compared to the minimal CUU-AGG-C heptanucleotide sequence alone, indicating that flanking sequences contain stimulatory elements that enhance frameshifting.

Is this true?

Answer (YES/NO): NO